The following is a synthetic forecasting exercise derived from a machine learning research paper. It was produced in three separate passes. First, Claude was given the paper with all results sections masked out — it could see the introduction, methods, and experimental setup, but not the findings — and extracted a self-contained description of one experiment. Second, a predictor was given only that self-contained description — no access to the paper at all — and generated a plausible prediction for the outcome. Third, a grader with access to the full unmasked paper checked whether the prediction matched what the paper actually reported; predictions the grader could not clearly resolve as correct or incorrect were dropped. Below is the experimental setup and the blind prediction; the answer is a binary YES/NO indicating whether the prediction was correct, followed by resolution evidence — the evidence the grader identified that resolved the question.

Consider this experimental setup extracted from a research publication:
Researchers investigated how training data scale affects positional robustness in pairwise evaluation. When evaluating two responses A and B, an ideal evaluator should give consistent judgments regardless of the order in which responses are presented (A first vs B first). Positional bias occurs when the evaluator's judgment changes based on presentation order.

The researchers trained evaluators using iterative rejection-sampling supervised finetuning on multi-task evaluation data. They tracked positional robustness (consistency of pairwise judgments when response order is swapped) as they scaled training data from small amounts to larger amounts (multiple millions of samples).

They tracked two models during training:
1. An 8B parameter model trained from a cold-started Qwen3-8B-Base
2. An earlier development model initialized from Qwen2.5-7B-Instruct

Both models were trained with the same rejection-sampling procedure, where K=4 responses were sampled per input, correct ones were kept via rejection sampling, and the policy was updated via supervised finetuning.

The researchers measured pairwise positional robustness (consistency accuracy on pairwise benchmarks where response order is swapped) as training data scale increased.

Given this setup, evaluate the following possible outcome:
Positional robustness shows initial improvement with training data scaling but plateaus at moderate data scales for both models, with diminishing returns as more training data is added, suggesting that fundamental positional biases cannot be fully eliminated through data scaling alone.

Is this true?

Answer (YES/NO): NO